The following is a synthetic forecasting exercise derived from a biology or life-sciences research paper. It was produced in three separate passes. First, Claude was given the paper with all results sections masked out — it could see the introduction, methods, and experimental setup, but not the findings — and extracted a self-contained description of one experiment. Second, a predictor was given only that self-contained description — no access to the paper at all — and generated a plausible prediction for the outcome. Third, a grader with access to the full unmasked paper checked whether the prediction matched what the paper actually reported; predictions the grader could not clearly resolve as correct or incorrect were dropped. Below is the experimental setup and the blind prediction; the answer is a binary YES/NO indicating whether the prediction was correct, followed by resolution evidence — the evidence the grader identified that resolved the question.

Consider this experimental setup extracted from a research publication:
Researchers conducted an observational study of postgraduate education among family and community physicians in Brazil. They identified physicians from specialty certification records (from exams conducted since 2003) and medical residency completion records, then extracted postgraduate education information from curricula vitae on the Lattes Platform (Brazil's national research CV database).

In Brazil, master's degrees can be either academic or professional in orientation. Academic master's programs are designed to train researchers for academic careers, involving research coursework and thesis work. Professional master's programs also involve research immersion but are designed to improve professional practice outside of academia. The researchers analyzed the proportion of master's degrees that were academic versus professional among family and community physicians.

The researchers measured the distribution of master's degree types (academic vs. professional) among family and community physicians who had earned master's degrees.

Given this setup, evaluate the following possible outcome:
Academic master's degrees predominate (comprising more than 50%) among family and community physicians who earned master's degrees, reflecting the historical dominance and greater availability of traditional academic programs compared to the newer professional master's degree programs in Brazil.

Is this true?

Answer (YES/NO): YES